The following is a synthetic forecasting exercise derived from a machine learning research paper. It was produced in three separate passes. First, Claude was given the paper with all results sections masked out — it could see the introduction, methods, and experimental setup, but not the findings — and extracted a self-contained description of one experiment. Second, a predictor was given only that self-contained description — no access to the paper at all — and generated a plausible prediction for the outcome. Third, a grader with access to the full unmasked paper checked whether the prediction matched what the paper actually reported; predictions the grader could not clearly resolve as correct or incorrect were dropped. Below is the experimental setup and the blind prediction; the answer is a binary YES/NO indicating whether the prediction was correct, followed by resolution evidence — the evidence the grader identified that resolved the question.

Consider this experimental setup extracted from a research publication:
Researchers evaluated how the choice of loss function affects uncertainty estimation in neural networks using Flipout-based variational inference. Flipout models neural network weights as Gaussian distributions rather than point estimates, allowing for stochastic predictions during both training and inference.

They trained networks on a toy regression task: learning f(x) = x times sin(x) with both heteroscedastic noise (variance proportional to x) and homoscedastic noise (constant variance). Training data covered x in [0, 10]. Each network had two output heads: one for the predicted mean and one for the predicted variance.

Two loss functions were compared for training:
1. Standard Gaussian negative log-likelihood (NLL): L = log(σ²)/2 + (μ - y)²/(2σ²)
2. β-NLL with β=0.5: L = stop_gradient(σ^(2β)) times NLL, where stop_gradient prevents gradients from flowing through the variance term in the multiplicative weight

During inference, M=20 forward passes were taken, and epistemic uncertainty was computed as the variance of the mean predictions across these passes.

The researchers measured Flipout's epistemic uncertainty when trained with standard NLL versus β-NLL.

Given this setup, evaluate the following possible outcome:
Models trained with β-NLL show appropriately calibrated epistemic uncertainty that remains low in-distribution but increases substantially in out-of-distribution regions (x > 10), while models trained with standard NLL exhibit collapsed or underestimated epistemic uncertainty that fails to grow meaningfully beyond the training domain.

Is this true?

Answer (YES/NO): NO